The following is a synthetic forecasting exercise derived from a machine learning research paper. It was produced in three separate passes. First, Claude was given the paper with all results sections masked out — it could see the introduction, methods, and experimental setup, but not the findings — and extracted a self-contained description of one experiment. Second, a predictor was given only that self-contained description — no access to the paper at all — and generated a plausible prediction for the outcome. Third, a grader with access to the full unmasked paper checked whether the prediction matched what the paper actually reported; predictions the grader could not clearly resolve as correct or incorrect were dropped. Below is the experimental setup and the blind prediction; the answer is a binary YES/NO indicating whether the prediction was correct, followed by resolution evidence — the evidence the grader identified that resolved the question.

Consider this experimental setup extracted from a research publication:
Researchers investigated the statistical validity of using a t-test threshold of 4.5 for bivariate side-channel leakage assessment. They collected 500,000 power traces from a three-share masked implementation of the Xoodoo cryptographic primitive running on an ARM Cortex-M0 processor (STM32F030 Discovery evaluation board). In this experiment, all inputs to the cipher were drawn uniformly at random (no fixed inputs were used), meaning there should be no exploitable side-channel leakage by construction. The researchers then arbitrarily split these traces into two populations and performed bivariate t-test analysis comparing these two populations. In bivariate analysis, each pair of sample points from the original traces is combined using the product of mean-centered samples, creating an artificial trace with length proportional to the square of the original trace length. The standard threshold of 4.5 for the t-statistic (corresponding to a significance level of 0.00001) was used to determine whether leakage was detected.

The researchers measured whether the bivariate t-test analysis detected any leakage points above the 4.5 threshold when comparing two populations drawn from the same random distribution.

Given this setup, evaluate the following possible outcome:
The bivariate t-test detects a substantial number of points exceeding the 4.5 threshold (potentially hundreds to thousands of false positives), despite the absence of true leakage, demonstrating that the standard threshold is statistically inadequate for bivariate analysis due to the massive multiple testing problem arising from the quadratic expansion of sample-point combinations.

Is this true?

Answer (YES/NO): NO